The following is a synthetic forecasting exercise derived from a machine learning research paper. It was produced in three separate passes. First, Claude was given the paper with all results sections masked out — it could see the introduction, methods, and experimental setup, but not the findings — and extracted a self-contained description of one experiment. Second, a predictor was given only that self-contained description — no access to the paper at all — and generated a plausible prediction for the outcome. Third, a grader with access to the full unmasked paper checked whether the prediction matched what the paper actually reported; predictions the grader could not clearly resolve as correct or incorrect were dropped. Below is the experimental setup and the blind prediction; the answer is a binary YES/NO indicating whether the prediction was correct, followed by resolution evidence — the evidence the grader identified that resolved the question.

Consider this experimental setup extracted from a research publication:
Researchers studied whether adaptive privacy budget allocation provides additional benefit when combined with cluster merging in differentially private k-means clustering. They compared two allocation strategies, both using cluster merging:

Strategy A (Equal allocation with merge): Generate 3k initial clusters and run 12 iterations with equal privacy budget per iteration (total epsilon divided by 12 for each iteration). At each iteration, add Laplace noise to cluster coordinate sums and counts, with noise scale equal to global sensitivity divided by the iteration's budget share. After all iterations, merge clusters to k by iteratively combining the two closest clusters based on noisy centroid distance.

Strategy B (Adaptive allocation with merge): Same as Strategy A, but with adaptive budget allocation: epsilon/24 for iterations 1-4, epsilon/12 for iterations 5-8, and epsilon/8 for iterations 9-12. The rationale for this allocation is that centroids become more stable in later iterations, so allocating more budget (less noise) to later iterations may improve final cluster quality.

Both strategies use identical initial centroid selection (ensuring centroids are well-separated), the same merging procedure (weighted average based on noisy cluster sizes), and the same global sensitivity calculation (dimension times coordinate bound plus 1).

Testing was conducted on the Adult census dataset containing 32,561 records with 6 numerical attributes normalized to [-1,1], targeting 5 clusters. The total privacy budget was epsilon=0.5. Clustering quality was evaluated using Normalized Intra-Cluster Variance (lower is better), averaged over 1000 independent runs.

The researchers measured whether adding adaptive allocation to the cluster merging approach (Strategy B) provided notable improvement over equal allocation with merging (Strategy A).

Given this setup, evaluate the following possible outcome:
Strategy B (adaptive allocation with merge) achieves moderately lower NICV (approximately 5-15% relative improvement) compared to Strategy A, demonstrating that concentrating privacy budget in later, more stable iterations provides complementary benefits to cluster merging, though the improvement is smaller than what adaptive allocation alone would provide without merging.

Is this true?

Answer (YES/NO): NO